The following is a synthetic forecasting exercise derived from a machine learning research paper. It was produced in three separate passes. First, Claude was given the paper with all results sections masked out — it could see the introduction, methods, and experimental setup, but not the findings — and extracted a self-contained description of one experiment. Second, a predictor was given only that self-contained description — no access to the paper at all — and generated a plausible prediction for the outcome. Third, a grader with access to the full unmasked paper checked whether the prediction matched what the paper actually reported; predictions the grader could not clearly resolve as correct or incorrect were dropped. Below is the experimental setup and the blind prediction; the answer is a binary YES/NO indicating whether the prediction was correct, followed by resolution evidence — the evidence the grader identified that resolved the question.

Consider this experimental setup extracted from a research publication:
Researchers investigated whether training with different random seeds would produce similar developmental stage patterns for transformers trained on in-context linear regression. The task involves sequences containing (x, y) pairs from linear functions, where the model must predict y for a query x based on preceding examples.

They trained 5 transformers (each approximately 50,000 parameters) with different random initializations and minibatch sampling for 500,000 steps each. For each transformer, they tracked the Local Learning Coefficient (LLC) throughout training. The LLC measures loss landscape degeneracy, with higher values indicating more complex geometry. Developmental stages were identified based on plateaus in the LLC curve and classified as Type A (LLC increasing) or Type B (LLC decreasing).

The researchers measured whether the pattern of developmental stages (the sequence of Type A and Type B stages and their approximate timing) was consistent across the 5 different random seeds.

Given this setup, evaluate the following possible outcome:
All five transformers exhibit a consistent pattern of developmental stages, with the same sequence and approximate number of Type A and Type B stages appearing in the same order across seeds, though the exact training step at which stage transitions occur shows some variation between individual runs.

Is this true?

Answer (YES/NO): YES